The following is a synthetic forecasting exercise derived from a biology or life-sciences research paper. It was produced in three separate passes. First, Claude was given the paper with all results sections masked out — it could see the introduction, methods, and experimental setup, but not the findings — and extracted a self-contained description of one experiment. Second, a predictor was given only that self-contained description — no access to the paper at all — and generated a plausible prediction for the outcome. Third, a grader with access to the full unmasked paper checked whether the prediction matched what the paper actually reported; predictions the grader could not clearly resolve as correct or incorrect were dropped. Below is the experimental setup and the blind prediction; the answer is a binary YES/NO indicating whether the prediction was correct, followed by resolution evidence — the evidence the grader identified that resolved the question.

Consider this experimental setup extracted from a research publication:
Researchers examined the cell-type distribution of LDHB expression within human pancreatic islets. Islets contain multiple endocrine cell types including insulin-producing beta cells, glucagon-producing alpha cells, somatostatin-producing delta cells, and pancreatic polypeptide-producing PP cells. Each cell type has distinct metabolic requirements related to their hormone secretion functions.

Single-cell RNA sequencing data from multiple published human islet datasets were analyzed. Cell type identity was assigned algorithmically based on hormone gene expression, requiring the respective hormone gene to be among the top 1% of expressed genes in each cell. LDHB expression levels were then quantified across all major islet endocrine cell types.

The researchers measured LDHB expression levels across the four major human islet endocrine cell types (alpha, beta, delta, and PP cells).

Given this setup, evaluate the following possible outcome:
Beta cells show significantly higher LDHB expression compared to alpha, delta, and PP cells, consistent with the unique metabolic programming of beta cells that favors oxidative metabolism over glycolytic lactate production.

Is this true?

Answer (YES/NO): NO